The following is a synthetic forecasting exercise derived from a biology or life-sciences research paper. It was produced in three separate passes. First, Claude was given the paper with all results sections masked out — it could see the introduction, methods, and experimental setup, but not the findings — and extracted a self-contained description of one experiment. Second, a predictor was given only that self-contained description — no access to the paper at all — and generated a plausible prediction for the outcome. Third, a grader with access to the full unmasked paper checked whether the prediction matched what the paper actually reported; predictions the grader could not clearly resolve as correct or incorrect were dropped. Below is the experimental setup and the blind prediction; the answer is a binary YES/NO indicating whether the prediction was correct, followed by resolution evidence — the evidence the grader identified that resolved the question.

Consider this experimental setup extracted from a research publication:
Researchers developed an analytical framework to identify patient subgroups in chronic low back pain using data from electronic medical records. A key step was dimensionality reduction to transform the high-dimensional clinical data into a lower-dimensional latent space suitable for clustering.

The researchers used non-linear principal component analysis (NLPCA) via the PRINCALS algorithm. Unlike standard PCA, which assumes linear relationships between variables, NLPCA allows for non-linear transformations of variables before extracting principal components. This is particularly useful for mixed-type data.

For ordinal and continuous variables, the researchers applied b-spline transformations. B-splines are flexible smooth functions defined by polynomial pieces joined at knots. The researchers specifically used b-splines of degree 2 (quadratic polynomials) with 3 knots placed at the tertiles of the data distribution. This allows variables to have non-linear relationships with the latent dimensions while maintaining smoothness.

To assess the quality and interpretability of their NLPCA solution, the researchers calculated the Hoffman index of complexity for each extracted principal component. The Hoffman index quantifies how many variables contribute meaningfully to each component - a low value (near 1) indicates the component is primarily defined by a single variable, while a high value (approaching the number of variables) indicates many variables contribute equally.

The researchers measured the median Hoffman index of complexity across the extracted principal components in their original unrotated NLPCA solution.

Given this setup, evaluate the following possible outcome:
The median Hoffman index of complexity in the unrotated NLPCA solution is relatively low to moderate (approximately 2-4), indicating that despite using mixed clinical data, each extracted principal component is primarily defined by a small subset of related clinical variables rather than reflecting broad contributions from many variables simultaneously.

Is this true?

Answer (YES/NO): NO